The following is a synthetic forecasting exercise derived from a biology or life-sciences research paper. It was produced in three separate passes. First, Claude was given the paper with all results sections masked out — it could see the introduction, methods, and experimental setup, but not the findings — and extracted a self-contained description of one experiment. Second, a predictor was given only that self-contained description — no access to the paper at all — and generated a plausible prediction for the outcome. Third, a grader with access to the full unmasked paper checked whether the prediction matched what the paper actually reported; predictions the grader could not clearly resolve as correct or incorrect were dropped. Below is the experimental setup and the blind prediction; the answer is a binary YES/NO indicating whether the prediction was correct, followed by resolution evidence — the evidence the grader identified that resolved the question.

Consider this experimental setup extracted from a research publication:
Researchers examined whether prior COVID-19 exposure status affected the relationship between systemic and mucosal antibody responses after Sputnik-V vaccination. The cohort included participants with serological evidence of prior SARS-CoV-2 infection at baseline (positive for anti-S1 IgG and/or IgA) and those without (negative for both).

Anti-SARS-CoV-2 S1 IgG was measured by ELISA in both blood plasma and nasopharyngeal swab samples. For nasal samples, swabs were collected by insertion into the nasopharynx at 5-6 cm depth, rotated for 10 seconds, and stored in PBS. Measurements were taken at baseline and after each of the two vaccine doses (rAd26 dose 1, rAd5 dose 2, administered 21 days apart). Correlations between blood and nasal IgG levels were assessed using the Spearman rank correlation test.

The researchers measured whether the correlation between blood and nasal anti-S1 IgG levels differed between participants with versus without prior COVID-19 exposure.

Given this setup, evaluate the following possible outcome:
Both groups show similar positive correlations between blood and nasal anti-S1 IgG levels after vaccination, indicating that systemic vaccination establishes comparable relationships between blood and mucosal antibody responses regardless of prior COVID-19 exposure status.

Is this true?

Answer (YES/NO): NO